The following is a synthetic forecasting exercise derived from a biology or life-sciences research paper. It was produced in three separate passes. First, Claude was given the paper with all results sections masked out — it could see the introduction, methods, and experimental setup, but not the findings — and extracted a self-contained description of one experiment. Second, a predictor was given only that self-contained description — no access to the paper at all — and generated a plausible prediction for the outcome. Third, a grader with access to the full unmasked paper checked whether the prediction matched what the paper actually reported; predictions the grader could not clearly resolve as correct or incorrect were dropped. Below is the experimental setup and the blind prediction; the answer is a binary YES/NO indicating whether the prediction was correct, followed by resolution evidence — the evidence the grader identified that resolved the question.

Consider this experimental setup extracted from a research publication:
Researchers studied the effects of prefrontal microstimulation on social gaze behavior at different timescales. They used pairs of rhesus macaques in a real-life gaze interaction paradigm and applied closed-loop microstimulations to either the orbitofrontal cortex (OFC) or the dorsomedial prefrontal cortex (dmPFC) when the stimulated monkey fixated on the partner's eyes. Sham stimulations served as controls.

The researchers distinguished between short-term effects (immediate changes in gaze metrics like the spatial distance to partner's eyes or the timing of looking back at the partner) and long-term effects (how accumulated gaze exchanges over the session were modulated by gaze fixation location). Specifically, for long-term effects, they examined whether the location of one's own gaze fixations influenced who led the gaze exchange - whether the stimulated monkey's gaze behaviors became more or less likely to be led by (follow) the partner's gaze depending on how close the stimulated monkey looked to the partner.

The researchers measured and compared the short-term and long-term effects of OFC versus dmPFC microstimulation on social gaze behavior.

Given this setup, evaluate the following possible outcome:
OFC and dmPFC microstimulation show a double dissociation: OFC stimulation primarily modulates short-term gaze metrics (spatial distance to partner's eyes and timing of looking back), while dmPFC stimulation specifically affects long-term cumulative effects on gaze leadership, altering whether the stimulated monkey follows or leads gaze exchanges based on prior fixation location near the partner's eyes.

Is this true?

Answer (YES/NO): YES